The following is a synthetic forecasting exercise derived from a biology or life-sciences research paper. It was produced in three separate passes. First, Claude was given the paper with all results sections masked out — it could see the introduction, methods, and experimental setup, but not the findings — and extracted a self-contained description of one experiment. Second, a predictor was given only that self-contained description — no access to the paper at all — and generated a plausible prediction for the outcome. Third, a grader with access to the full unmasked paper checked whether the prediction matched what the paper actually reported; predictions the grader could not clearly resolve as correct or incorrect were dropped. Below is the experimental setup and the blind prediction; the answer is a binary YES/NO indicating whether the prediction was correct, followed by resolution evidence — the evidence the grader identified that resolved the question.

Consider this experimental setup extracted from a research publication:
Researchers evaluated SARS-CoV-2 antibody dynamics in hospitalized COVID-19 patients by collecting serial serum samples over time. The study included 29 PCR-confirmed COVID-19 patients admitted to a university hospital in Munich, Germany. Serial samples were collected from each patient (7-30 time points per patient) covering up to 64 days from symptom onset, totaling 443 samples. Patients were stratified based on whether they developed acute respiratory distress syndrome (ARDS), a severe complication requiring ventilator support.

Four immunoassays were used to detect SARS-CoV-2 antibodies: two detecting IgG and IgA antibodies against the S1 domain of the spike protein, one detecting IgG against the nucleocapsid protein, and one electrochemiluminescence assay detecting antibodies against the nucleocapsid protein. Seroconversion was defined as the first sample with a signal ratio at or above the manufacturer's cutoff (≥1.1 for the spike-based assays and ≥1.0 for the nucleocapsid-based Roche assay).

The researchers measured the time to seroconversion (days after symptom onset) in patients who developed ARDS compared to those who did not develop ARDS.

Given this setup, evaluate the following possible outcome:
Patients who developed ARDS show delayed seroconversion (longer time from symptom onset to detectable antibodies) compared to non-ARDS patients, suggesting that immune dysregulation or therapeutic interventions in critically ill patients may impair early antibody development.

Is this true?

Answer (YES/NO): NO